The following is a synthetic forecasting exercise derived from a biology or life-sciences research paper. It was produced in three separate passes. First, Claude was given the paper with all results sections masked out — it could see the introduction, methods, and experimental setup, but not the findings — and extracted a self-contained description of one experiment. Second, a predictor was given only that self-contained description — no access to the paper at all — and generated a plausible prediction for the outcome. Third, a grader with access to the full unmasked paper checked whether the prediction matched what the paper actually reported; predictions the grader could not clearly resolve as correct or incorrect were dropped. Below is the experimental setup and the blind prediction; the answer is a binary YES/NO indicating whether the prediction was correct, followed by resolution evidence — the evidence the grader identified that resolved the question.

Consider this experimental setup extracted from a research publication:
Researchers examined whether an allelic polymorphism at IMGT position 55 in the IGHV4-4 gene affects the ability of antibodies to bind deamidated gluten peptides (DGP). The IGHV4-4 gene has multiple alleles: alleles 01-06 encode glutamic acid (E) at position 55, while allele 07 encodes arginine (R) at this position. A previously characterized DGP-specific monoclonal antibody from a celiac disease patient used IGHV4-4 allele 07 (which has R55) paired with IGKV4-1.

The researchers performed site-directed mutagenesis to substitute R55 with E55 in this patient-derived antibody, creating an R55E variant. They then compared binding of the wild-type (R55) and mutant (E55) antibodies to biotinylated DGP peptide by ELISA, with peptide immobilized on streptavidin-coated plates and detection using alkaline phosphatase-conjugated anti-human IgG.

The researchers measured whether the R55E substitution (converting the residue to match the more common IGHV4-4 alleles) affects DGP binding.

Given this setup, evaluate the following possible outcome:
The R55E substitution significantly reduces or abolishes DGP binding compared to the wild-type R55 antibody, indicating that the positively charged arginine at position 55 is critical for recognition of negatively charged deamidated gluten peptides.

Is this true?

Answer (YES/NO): YES